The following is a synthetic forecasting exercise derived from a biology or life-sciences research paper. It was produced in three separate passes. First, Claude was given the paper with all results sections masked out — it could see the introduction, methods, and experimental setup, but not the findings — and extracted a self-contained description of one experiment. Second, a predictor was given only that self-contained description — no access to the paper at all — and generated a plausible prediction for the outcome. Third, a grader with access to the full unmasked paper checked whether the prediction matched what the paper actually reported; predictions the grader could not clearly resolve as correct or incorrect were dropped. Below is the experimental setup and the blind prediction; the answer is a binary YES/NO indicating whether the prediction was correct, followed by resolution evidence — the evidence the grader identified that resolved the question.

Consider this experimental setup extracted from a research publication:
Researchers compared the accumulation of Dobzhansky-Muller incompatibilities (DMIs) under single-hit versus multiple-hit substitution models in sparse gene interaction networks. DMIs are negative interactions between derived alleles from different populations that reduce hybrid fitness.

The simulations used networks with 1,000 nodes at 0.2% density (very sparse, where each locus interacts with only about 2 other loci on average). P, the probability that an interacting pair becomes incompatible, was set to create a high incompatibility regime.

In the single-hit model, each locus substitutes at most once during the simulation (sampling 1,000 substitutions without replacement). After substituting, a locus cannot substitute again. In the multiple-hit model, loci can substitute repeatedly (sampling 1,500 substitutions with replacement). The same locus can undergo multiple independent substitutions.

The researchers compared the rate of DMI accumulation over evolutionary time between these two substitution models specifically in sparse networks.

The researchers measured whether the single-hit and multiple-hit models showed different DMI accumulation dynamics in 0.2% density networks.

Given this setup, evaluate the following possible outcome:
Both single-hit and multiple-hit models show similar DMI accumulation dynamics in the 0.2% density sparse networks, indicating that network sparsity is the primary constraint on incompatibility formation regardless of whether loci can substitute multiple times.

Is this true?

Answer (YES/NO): NO